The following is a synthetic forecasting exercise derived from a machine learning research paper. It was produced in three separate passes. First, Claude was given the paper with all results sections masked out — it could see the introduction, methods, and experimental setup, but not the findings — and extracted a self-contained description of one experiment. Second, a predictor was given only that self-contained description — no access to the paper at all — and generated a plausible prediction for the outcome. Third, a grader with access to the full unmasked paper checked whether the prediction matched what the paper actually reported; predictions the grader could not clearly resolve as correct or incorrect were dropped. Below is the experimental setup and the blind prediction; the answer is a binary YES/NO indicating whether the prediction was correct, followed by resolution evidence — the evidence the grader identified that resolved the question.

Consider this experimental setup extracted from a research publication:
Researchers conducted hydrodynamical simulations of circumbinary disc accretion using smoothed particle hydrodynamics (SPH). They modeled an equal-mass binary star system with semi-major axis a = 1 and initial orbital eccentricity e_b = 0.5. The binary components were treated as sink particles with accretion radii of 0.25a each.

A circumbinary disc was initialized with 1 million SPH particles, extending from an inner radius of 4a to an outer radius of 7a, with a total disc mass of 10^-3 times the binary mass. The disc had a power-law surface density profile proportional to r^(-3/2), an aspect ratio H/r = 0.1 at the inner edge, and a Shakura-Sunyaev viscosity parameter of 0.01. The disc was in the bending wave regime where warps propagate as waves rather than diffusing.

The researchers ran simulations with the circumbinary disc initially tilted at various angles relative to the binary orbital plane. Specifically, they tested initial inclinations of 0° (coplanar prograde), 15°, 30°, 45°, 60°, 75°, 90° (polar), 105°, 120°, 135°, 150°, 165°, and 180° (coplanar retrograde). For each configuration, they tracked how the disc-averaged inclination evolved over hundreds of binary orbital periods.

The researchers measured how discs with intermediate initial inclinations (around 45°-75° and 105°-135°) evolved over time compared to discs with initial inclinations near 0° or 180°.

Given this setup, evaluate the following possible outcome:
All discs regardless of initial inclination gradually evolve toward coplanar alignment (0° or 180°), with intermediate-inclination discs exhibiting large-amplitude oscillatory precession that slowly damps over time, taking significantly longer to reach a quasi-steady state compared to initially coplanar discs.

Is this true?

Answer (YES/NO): NO